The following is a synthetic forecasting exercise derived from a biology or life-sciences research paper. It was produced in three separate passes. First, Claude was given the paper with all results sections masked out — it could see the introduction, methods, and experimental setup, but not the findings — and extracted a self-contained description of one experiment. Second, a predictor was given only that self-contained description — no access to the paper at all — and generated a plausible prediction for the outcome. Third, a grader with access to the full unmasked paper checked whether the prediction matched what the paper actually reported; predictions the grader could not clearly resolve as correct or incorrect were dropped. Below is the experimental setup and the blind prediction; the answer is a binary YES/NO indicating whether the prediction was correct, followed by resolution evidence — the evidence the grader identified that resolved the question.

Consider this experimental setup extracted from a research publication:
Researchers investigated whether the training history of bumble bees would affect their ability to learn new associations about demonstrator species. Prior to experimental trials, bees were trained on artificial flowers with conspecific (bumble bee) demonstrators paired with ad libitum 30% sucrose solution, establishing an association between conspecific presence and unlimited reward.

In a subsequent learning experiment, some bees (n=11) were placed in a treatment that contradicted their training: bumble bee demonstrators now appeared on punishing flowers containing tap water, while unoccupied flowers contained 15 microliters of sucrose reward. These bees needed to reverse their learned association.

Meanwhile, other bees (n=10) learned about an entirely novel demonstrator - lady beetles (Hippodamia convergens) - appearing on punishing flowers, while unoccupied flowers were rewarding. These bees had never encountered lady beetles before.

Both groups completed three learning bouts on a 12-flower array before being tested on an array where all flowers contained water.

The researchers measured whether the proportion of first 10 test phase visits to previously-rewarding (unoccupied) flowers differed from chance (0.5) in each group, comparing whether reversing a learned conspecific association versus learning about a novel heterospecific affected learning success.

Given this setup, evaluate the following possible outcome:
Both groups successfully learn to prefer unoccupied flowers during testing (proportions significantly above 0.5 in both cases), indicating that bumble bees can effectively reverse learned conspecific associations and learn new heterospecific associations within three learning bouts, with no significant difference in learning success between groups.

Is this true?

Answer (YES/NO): NO